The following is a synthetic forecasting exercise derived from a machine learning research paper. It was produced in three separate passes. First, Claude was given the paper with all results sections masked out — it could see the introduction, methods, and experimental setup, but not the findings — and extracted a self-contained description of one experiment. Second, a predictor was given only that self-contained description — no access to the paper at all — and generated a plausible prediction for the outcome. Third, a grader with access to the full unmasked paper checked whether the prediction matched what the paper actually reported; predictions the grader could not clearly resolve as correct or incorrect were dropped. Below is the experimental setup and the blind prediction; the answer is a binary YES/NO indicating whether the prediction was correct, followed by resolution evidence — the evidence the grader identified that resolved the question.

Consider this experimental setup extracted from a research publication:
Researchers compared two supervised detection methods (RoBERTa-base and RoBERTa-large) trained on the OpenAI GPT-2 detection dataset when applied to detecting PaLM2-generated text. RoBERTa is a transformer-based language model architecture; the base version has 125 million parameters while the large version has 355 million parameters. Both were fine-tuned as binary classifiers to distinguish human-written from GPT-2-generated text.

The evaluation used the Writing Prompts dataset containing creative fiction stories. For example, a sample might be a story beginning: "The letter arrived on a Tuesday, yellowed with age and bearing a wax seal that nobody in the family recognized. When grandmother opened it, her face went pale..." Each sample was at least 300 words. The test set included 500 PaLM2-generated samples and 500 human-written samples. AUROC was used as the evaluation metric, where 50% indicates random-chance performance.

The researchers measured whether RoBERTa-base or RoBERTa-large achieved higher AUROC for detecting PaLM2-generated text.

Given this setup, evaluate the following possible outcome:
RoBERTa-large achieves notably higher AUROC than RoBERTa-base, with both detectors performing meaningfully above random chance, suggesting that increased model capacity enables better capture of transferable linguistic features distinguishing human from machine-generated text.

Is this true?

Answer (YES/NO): NO